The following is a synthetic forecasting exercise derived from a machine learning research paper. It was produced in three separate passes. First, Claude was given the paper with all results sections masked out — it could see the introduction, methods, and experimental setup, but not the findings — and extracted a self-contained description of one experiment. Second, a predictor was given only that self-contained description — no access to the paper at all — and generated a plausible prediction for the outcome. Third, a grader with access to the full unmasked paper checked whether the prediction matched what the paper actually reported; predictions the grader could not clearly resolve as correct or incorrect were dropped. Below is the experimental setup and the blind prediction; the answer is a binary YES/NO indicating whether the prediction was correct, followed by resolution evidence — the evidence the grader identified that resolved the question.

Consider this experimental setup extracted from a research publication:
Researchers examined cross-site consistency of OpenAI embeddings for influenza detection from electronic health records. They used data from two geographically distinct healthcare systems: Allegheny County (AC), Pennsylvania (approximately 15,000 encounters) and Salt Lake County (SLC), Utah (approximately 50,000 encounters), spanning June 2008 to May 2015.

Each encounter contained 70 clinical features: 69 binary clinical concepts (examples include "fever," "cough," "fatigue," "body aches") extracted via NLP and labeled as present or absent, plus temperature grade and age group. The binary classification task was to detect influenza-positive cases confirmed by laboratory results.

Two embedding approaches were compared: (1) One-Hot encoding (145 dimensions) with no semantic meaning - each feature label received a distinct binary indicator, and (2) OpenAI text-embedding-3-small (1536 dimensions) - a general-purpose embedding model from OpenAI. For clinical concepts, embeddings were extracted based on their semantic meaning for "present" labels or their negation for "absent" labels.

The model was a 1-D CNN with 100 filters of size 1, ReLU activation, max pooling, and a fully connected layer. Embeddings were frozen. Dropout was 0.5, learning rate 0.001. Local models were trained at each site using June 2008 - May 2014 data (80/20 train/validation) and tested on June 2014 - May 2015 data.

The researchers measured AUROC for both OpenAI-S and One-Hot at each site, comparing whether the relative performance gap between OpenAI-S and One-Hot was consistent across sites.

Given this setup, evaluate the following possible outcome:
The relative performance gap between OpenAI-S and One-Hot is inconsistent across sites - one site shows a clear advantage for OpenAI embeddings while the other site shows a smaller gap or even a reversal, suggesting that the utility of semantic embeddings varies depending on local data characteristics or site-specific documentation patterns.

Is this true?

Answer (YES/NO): YES